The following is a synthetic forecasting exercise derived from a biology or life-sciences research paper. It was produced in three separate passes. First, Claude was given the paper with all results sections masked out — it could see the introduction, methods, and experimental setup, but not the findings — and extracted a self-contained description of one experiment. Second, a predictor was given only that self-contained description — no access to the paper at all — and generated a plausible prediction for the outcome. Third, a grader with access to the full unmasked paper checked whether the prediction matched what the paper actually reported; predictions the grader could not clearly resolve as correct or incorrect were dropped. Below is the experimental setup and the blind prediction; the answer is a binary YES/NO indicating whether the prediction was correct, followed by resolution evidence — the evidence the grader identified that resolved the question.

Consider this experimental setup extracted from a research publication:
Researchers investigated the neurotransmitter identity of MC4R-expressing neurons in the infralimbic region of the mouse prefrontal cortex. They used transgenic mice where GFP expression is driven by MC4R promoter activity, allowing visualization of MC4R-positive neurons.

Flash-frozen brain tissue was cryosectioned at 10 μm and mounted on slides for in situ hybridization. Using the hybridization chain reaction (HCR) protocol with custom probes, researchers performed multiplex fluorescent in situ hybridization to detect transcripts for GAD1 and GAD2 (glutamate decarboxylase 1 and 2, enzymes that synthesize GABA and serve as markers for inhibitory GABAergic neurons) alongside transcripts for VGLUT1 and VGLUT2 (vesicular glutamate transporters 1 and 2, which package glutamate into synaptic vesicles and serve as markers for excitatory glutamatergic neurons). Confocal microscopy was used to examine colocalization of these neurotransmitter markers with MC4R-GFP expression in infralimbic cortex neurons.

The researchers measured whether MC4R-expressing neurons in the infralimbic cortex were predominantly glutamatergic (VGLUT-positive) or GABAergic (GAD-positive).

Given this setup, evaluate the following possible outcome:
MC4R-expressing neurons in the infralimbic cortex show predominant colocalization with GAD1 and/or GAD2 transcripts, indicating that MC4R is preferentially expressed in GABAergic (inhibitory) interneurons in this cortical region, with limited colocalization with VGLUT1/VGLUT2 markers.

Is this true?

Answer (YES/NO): NO